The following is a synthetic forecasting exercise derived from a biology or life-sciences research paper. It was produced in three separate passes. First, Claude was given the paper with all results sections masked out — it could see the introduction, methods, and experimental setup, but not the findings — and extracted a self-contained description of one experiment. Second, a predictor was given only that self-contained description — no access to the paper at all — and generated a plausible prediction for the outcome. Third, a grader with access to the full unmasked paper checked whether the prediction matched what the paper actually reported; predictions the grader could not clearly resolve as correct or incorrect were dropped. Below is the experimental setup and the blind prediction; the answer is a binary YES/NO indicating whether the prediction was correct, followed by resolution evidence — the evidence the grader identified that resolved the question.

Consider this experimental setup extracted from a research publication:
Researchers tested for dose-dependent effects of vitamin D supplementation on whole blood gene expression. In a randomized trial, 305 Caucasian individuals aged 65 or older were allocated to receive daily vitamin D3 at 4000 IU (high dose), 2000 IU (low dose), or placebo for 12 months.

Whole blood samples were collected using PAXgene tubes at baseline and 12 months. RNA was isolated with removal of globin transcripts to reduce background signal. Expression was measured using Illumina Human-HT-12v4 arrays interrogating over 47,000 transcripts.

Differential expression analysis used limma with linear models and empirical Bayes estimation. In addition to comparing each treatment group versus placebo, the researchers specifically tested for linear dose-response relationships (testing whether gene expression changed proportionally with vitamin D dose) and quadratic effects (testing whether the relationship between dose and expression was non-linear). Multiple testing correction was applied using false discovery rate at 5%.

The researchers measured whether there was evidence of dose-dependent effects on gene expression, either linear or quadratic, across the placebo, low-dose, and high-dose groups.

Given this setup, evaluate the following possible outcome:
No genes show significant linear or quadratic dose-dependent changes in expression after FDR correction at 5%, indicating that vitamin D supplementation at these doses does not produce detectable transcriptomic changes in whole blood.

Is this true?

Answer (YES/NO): YES